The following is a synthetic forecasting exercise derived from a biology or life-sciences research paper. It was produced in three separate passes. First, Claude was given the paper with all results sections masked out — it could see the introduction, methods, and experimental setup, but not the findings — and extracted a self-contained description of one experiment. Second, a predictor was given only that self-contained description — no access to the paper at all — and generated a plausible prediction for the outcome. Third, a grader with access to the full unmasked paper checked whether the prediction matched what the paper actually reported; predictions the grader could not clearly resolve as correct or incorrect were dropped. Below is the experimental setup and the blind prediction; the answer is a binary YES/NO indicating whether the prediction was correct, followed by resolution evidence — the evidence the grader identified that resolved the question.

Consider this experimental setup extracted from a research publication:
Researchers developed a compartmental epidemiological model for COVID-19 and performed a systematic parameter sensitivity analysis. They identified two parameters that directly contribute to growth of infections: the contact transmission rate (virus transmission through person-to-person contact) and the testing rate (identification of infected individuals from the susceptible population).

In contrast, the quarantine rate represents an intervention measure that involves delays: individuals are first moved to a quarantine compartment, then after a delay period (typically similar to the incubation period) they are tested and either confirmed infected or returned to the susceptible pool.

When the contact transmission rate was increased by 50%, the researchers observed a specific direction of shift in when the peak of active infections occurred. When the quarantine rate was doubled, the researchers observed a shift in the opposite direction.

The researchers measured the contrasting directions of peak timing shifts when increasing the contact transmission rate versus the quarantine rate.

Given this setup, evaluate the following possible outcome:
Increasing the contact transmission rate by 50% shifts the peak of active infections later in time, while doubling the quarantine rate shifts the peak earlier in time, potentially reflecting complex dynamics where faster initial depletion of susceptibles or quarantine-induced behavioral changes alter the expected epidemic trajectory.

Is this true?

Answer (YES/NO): NO